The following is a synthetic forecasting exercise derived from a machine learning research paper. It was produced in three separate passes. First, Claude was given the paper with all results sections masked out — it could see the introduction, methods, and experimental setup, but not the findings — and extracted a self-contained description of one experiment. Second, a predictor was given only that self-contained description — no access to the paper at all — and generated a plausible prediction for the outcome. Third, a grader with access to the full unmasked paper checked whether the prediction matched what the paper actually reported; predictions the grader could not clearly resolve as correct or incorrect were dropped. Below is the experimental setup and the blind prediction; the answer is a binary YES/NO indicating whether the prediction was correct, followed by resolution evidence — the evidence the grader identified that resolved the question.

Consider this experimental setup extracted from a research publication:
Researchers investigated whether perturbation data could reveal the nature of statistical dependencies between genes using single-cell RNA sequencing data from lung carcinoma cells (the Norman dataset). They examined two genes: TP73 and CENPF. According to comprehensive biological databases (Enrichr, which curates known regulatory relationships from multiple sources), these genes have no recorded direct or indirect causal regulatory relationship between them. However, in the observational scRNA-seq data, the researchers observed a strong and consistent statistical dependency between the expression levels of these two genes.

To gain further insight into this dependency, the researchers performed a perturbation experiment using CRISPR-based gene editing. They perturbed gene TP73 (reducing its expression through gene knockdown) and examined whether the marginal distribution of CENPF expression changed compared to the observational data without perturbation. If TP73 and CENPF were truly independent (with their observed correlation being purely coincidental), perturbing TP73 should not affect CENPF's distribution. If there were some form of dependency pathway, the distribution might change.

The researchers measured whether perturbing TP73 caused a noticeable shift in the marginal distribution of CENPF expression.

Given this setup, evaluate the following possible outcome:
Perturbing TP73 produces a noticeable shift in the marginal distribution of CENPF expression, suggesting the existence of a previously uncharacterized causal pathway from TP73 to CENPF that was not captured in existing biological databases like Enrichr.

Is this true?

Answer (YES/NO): NO